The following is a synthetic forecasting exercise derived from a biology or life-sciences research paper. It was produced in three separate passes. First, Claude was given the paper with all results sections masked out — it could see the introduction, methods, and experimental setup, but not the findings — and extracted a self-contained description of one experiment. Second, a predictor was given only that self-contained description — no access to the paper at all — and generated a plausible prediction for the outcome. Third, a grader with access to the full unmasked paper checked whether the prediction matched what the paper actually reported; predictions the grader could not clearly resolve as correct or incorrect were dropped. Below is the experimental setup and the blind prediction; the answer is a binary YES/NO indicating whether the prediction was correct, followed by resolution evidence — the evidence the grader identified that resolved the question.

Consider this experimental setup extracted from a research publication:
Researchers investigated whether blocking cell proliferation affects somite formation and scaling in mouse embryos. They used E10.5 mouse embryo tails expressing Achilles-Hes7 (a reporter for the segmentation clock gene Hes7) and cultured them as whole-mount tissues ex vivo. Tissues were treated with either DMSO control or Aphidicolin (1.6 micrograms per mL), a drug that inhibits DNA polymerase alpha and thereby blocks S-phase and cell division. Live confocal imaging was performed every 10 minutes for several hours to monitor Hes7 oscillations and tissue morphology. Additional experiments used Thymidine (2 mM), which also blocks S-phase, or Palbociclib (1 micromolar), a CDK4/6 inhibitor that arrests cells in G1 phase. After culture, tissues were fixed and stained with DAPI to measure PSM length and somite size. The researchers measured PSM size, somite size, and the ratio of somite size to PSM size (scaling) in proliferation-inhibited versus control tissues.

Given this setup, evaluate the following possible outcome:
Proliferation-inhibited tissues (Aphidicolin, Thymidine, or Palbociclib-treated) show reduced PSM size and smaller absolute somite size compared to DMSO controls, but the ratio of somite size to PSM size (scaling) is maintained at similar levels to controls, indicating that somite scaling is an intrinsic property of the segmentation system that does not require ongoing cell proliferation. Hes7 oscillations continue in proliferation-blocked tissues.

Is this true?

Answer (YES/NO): NO